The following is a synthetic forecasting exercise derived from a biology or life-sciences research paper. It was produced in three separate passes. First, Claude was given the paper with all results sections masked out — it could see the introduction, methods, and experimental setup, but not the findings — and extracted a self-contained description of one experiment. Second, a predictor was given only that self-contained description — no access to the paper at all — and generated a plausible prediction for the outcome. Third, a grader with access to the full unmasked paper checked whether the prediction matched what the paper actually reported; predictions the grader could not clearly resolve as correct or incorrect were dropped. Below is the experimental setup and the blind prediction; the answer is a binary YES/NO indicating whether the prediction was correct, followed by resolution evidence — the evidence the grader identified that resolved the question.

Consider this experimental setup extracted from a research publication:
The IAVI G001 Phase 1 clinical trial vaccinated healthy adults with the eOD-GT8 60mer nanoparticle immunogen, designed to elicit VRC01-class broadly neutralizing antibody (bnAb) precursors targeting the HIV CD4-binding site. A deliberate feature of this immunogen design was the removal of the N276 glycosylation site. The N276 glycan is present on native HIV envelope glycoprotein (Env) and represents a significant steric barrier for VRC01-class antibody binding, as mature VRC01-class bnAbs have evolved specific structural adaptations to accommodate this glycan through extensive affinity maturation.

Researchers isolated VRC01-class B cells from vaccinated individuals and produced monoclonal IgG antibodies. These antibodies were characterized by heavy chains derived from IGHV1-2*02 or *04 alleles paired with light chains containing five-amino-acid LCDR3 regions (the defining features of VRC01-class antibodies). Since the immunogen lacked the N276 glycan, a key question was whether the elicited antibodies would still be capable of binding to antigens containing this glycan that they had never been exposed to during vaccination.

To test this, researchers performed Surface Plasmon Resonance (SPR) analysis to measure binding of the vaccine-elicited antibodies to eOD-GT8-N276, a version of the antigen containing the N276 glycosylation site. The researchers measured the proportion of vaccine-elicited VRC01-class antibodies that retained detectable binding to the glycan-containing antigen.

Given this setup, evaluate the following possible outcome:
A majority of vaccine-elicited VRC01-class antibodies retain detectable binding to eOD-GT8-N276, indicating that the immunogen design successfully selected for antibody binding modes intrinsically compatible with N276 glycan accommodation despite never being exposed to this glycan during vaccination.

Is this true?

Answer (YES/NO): YES